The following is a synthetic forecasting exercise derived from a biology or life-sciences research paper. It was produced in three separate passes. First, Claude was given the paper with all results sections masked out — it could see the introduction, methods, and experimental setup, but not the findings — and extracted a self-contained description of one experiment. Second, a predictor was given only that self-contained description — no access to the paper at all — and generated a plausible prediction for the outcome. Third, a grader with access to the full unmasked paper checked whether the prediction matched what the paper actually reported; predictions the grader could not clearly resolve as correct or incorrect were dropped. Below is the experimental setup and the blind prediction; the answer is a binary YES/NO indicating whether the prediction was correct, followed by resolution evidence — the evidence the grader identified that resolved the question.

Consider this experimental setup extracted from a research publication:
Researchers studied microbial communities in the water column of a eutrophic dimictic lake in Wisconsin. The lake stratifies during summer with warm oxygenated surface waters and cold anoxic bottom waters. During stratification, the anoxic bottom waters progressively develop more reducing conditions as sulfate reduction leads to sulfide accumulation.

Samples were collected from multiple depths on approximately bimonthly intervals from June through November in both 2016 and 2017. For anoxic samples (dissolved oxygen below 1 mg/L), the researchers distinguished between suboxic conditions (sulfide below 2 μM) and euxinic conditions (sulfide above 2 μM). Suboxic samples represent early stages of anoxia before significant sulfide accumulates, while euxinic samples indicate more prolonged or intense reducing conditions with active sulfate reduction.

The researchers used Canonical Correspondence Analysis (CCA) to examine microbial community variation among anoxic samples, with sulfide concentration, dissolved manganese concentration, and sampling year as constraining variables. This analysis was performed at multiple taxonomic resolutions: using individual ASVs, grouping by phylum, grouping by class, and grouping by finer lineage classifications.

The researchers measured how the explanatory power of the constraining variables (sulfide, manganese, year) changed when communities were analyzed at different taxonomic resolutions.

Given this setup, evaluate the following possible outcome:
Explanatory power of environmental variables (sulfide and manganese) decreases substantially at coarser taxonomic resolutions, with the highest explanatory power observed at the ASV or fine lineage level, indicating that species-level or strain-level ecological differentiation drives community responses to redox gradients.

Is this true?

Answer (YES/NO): NO